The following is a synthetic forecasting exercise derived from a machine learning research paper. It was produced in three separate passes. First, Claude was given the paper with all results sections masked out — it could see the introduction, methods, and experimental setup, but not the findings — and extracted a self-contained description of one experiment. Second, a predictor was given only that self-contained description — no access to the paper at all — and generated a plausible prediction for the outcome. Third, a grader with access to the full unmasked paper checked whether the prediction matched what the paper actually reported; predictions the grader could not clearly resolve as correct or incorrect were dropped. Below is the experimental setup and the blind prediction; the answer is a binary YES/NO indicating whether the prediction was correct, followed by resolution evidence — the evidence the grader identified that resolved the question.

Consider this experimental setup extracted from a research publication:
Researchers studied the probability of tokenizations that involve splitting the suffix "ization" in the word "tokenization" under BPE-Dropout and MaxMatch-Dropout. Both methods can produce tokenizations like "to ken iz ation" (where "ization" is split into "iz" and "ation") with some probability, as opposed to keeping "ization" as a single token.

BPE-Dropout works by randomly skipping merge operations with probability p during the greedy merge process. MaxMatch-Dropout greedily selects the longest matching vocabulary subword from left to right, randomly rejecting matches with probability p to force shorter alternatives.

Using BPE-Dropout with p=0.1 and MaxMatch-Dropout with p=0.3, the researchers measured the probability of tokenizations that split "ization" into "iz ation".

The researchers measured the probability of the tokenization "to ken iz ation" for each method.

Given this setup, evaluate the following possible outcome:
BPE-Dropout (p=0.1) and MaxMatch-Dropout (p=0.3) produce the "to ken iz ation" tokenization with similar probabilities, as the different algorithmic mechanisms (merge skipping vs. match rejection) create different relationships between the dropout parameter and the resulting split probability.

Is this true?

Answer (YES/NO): NO